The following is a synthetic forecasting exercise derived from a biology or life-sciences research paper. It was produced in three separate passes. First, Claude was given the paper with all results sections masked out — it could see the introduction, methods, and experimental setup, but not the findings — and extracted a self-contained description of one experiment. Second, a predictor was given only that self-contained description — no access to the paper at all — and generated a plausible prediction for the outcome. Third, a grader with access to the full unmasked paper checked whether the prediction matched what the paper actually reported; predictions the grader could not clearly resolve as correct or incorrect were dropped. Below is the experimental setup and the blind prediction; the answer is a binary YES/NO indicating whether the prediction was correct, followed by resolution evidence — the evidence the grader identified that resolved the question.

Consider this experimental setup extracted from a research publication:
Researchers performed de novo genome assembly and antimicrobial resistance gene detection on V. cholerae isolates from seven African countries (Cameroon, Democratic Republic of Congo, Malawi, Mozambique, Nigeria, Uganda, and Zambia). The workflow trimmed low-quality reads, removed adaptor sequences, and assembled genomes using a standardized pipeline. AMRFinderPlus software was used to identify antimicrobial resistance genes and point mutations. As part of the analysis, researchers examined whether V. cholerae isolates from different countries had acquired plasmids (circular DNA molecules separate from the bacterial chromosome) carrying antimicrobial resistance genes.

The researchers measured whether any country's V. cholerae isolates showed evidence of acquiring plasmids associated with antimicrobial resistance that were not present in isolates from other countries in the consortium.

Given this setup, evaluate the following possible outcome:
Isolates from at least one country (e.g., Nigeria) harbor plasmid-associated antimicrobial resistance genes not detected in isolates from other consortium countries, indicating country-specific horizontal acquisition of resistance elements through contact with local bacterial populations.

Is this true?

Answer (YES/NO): NO